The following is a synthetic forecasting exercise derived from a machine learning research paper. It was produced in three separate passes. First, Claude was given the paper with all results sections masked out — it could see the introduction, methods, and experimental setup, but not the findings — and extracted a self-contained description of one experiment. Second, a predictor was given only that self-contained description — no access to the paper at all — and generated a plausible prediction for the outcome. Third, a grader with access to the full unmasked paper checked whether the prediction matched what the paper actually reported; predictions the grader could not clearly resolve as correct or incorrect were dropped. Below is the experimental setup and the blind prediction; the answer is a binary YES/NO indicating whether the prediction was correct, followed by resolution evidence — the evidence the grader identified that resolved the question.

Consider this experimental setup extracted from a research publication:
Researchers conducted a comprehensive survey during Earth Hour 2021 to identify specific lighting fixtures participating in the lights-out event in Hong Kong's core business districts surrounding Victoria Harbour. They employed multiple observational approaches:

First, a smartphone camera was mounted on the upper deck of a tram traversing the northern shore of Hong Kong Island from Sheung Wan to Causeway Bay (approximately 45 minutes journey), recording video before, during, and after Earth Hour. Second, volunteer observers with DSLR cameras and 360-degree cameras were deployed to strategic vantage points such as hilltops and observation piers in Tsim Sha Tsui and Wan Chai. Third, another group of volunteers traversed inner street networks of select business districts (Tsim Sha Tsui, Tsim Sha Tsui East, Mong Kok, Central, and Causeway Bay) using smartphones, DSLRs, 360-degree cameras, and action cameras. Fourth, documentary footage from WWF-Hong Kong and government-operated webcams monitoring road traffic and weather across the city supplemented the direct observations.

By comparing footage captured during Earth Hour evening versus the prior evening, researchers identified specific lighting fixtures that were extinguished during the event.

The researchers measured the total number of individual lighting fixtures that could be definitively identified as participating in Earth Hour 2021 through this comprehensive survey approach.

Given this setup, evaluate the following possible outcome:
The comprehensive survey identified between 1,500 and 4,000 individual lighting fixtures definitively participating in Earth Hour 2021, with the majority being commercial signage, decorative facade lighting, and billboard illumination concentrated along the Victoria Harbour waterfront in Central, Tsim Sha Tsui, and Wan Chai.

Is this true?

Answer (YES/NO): NO